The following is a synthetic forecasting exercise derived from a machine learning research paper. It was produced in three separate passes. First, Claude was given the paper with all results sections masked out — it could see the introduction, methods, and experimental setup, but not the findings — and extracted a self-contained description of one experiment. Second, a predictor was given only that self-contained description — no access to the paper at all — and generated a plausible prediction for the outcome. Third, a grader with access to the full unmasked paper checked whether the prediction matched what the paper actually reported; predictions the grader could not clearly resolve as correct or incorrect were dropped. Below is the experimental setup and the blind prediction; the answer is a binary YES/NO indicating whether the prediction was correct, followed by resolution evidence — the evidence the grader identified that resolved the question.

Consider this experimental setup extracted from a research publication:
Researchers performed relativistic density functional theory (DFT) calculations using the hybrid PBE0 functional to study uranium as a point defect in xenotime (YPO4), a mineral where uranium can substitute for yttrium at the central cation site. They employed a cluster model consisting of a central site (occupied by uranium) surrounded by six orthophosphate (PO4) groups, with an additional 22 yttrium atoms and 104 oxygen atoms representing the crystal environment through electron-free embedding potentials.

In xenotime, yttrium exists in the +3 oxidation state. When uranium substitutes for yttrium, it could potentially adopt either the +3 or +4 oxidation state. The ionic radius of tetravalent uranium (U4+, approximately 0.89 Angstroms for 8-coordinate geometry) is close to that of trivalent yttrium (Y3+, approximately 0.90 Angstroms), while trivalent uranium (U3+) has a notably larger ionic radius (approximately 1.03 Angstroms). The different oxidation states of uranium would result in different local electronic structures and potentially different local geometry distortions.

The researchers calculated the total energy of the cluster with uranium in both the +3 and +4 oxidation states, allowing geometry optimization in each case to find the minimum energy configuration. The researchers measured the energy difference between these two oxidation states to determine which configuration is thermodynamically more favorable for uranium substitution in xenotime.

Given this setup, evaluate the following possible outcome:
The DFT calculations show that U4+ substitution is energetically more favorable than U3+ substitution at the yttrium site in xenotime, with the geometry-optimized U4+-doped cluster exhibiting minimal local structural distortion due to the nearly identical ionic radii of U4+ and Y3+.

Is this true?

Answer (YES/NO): NO